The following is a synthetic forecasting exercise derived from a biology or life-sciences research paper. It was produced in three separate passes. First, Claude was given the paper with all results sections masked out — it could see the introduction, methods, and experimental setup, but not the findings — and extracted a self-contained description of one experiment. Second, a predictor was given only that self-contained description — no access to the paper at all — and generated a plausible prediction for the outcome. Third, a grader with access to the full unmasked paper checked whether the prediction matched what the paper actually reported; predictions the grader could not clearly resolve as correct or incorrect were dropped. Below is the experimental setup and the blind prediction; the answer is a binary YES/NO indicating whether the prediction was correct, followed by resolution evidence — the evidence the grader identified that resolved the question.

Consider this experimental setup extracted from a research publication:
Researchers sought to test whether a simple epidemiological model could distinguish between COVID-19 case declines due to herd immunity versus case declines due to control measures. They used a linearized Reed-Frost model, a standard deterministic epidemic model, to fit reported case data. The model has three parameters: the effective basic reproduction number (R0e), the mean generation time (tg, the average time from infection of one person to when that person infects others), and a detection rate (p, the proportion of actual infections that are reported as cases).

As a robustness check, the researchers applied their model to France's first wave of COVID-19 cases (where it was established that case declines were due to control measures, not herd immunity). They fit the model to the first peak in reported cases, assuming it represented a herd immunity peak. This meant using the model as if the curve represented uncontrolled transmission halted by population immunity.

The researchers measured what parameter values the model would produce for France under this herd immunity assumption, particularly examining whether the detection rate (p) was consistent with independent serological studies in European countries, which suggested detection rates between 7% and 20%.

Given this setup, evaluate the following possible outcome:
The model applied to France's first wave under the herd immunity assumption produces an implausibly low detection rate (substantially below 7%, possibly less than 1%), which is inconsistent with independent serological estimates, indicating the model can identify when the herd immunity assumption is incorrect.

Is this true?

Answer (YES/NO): YES